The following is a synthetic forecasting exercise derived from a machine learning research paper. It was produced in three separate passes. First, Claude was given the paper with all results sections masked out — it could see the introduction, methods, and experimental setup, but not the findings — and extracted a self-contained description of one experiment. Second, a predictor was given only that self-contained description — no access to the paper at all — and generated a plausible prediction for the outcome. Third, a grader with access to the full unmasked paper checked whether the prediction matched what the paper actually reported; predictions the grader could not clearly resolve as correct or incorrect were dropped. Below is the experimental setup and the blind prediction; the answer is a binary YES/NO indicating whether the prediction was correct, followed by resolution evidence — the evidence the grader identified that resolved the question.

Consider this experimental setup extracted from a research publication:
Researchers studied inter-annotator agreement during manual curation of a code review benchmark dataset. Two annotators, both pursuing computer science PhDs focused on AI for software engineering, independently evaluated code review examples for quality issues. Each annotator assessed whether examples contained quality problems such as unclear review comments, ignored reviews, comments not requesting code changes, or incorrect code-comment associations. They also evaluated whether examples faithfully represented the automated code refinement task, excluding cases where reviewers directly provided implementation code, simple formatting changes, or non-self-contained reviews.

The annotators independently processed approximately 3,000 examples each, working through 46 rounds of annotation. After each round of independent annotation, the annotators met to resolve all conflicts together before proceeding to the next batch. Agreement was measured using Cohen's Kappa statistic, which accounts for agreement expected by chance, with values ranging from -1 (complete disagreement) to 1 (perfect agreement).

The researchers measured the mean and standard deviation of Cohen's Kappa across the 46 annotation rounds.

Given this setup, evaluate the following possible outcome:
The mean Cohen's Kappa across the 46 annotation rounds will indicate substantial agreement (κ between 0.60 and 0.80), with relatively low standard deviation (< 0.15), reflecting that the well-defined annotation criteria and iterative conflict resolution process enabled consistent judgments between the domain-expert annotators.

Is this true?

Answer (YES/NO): NO